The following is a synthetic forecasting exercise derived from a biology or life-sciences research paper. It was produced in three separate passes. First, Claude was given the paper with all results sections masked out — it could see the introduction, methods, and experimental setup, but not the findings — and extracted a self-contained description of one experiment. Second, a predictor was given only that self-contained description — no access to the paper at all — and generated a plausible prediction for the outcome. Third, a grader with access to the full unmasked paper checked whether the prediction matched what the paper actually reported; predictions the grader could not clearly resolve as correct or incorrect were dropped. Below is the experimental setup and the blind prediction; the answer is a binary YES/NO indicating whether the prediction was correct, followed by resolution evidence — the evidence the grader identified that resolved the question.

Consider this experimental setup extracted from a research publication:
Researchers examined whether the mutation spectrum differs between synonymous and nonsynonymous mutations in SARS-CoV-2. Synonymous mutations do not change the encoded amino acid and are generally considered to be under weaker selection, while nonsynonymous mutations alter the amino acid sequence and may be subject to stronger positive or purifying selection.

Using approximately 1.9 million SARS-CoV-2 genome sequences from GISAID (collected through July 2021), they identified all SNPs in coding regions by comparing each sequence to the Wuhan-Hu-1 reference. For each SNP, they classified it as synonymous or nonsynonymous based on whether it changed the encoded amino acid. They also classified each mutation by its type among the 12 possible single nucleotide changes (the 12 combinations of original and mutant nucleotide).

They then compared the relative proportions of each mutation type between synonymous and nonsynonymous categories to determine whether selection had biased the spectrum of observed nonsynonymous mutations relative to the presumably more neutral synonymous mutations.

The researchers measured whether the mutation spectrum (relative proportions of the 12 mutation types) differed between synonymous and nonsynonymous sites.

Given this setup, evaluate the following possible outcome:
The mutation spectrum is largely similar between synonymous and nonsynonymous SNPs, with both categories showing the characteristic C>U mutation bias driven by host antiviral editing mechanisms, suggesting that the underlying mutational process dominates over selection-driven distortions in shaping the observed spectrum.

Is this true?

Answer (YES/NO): YES